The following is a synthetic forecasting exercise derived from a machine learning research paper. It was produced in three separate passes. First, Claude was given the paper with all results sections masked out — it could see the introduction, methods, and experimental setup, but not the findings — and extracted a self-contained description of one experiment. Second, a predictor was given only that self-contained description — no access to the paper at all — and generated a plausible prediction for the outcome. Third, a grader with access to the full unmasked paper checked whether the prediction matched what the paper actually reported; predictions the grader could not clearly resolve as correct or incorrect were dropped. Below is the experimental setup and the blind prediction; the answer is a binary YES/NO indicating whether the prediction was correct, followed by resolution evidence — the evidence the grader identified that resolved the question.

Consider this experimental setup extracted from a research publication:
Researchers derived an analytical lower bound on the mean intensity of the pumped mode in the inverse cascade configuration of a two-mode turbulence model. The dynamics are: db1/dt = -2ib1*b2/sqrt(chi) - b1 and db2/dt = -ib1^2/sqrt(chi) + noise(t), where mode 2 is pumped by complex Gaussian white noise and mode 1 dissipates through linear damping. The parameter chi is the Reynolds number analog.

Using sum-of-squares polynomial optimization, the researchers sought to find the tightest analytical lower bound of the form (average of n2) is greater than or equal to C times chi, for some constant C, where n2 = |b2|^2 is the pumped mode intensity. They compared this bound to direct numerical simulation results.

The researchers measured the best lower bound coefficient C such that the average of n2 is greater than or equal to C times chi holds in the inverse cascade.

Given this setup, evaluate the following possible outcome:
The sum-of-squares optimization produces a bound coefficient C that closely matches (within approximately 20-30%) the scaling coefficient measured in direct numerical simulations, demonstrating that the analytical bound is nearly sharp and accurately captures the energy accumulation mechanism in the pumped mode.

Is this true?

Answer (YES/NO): NO